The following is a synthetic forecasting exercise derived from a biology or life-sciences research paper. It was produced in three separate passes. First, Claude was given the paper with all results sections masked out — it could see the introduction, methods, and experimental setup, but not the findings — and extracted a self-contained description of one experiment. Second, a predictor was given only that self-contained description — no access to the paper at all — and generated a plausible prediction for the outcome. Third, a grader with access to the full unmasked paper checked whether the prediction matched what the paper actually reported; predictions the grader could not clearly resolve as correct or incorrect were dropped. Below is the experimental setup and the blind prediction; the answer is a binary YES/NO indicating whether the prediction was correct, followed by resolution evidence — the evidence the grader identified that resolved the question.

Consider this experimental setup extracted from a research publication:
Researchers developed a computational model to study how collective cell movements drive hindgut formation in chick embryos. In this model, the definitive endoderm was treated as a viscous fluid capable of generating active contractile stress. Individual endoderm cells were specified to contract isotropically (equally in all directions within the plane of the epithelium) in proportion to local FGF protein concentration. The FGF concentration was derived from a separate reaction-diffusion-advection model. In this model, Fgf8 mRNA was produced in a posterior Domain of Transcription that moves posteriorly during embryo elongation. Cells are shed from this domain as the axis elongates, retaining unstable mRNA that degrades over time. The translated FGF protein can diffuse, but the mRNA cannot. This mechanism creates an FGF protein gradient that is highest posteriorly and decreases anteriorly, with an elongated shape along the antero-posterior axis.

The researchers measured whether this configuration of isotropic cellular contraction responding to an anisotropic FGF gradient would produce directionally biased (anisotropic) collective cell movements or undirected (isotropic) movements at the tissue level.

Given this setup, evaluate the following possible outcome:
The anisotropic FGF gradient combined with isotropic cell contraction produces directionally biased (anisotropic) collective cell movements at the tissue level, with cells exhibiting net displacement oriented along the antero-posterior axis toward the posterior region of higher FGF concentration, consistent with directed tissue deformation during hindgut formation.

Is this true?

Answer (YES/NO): YES